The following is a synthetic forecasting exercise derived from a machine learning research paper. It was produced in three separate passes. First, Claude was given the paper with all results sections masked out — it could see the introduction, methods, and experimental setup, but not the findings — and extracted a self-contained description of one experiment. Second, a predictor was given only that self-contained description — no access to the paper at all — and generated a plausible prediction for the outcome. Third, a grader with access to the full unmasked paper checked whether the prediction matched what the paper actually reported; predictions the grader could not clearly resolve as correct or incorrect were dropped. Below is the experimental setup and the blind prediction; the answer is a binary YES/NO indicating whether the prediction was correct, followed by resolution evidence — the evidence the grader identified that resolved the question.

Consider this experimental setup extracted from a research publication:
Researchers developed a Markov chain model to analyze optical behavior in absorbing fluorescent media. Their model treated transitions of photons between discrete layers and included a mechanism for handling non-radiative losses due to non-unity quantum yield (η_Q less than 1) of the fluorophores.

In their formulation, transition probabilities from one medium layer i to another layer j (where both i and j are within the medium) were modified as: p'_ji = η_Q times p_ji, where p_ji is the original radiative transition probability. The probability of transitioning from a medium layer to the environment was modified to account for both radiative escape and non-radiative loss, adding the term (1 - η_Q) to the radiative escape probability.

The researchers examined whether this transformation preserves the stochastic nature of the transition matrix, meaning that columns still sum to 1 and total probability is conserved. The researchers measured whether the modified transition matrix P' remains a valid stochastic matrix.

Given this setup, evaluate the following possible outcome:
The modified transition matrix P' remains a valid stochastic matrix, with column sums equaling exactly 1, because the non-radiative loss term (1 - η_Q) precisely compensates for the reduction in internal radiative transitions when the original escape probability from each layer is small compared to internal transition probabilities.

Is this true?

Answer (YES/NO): NO